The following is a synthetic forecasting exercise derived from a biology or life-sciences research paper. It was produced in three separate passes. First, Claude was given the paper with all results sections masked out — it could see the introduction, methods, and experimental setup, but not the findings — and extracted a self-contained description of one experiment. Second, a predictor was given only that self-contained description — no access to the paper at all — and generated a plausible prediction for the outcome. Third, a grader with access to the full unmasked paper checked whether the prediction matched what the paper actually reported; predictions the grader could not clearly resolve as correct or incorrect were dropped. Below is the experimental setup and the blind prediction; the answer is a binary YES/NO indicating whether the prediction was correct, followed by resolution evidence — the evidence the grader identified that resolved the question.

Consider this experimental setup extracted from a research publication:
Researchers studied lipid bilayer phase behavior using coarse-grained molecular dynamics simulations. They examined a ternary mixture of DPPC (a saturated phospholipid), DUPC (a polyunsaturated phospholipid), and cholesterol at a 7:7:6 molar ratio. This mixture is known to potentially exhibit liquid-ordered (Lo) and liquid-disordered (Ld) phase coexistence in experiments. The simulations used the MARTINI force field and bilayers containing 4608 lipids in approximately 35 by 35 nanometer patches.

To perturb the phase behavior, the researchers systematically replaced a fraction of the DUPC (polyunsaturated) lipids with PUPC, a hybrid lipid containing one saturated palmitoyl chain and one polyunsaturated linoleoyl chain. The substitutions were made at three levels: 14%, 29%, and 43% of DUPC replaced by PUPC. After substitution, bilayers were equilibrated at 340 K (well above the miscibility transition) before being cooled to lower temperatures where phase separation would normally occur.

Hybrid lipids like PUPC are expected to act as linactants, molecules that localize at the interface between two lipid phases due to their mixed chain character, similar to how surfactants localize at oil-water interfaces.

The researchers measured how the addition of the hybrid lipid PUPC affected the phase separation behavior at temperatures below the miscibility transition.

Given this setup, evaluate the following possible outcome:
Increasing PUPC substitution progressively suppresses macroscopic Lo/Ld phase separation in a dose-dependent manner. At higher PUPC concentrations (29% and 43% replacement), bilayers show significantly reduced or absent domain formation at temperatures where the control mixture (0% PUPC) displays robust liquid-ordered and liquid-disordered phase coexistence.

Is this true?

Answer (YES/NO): YES